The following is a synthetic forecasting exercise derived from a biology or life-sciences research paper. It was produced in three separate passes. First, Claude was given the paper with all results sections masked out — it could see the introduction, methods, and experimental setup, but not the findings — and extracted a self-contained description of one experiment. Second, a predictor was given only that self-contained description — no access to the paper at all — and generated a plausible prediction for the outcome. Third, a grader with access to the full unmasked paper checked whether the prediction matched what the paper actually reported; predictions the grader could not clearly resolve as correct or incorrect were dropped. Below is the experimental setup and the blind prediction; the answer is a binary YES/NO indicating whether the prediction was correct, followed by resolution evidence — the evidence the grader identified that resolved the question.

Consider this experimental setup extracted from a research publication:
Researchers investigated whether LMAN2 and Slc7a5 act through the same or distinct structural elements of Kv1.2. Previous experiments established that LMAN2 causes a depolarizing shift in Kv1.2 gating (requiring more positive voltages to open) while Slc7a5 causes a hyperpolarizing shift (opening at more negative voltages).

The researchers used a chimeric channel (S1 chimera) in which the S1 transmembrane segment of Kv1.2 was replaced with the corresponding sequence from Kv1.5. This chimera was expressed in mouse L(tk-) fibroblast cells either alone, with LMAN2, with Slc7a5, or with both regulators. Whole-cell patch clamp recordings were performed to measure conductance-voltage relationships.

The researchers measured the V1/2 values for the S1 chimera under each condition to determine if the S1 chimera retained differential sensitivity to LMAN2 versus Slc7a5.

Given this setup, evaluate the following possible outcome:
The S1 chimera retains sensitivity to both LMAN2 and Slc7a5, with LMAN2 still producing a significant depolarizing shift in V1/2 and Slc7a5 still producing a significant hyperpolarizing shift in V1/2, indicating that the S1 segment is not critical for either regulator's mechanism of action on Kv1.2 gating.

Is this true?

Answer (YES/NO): NO